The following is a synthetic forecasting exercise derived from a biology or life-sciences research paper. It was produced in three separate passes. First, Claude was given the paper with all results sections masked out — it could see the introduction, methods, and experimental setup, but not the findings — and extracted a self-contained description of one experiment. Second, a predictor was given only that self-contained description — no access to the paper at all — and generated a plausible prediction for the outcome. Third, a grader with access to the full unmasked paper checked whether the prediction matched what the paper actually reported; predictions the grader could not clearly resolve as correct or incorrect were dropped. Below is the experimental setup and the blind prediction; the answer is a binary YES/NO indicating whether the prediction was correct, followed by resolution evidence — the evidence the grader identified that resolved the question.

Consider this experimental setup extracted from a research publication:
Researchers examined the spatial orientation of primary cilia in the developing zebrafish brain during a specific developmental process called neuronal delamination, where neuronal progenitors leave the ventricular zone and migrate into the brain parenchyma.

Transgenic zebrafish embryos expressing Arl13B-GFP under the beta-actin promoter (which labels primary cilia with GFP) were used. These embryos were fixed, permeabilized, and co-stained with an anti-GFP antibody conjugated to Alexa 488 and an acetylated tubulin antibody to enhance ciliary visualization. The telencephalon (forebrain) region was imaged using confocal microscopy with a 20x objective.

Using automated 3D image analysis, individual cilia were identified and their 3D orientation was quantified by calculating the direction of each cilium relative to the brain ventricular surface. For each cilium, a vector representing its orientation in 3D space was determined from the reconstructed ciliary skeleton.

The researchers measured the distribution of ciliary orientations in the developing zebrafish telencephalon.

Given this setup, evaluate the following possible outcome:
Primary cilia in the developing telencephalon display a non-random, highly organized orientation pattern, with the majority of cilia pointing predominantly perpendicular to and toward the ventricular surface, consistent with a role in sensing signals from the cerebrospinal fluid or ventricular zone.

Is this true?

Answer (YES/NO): NO